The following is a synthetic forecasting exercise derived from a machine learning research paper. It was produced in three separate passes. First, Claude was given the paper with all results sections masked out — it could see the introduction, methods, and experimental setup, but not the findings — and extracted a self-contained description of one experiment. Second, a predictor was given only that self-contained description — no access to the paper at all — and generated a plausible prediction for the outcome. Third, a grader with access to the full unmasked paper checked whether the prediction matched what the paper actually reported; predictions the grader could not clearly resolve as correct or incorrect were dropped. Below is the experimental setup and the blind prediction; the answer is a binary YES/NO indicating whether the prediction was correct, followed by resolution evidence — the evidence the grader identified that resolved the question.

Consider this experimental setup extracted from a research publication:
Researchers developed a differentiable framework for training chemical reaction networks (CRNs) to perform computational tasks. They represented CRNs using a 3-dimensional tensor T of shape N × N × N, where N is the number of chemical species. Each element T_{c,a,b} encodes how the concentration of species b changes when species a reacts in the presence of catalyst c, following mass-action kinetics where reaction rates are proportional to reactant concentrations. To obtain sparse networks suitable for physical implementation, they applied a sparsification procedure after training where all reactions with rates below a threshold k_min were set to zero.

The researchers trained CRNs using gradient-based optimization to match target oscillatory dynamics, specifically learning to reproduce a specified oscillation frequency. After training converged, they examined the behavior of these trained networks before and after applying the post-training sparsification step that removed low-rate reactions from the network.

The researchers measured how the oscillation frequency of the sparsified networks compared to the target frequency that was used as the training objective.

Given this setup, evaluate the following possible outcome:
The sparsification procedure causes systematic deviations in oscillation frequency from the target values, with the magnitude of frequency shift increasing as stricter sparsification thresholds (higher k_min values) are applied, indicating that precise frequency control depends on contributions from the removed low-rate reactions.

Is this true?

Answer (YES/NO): NO